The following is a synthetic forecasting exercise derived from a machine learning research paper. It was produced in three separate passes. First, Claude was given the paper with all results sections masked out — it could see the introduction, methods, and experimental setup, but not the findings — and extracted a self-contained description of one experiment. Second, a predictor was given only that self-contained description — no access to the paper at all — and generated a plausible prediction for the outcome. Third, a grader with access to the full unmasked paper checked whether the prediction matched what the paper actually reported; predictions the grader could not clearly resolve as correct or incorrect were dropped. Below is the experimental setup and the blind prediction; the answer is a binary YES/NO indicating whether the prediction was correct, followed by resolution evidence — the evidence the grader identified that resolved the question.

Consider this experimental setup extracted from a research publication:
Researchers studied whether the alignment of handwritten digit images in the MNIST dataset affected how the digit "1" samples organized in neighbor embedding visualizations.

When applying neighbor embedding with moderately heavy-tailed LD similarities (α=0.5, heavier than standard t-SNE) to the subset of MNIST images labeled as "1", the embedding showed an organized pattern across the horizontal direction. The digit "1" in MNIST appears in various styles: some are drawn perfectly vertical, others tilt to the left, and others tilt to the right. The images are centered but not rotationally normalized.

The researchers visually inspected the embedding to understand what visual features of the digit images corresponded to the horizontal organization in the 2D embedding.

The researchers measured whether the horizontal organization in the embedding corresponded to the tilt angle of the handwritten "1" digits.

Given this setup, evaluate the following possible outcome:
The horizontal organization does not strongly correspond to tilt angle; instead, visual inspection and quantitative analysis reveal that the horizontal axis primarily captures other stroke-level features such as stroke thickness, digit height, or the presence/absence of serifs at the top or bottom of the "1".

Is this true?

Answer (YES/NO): NO